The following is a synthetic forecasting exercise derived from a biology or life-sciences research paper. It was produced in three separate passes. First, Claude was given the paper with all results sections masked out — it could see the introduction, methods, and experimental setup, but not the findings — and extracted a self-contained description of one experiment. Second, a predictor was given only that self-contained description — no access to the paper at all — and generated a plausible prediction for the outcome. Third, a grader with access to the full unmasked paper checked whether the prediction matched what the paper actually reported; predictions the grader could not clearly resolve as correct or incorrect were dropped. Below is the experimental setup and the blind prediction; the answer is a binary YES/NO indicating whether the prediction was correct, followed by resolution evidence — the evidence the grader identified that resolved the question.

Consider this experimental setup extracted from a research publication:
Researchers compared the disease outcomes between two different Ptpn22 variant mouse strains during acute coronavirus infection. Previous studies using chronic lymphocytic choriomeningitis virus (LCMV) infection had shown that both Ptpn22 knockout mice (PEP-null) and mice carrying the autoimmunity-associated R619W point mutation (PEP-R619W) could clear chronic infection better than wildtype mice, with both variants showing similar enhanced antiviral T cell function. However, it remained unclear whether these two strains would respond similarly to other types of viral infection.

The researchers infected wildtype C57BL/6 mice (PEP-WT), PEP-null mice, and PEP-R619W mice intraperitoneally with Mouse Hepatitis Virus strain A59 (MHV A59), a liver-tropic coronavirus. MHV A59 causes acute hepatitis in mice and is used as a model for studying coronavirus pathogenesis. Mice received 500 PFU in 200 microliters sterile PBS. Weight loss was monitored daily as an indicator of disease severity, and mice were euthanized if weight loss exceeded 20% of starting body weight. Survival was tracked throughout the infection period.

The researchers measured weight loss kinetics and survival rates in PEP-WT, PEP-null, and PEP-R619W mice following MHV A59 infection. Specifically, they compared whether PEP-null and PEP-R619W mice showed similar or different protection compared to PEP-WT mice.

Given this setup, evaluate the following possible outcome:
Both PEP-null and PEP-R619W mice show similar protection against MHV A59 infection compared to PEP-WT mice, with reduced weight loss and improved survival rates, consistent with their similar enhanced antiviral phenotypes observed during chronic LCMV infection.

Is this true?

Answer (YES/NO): NO